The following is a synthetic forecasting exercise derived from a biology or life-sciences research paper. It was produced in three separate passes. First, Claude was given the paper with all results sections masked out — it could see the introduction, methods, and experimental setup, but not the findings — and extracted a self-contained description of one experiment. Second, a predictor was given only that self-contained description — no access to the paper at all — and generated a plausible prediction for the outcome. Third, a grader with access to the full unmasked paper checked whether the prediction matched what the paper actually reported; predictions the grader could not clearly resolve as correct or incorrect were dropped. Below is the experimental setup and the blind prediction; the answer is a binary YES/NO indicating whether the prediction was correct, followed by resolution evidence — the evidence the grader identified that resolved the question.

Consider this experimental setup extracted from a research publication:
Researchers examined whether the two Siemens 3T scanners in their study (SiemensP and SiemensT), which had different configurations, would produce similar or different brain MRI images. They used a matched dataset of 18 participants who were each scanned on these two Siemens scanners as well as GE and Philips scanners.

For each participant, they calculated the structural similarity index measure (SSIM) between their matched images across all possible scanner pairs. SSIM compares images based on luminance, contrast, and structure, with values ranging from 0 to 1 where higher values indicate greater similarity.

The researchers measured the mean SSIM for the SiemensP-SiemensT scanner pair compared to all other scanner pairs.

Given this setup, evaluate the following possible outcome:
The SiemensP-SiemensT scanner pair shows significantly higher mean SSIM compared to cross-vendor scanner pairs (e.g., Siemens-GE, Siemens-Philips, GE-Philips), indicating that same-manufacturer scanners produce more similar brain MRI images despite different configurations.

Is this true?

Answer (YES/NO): YES